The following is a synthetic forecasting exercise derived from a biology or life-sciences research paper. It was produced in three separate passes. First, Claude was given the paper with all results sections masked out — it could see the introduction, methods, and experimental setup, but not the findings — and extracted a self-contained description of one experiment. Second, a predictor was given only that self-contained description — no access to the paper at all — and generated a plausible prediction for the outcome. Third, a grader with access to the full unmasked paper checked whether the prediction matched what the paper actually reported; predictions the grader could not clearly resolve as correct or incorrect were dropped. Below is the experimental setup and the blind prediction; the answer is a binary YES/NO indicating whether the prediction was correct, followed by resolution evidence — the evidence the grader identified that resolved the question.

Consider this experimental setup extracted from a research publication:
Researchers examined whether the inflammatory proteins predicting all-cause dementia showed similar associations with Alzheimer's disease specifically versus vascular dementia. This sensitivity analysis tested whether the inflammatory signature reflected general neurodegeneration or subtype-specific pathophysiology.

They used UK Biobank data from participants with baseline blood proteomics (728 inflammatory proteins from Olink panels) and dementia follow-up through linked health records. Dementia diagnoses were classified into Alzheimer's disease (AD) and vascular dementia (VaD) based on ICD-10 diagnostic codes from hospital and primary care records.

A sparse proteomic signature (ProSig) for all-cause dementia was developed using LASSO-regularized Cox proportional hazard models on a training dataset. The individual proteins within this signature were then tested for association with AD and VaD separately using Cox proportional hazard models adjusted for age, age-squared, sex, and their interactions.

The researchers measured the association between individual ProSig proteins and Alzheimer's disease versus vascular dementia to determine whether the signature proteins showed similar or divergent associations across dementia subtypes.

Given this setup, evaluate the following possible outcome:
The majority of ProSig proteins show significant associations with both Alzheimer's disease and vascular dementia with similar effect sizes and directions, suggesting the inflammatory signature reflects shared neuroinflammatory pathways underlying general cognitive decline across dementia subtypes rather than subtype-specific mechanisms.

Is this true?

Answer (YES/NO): NO